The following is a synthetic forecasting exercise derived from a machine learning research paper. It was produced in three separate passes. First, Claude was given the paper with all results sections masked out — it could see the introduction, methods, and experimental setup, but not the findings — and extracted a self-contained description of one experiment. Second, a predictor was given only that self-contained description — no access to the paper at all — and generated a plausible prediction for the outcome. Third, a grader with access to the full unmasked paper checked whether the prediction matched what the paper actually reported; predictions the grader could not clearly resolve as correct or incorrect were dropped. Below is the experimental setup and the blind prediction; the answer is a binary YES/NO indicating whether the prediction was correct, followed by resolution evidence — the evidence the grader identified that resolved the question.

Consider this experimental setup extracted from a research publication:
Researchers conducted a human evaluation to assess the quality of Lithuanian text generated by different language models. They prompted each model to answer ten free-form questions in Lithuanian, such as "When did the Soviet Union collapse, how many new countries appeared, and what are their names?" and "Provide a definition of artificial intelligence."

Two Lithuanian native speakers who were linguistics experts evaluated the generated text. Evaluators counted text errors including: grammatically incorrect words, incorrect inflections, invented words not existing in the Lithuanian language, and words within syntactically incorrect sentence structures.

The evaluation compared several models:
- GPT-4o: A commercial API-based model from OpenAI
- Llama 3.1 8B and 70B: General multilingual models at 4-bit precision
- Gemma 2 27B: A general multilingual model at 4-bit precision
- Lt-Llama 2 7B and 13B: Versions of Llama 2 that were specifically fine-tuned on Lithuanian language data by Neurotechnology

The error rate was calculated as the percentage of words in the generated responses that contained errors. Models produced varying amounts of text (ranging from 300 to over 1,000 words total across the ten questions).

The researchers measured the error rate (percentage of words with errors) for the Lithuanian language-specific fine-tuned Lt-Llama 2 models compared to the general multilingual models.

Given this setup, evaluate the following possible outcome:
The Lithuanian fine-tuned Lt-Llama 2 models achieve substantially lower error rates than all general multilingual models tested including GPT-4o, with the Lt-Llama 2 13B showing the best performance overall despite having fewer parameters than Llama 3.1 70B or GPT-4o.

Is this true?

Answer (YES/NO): YES